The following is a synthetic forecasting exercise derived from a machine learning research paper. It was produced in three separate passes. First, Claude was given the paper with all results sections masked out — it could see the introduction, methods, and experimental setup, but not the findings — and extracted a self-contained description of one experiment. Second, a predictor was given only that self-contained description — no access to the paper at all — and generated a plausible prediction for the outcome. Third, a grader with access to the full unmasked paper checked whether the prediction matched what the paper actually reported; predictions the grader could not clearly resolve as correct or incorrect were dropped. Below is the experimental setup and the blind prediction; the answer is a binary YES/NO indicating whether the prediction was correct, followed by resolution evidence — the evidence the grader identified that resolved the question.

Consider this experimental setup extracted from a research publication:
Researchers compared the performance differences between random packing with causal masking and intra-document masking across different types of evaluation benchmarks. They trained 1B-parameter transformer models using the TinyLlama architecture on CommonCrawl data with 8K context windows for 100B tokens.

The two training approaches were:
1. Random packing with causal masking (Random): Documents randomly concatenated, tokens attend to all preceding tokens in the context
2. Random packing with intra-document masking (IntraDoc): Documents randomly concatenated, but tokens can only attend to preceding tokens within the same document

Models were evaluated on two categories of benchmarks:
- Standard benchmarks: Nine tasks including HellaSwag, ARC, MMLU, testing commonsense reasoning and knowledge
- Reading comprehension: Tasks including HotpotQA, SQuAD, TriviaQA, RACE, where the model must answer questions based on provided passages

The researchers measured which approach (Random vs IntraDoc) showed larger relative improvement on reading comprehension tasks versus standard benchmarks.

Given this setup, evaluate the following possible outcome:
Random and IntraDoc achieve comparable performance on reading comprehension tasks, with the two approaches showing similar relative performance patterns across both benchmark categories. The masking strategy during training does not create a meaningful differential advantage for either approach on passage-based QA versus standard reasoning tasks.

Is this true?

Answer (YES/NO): NO